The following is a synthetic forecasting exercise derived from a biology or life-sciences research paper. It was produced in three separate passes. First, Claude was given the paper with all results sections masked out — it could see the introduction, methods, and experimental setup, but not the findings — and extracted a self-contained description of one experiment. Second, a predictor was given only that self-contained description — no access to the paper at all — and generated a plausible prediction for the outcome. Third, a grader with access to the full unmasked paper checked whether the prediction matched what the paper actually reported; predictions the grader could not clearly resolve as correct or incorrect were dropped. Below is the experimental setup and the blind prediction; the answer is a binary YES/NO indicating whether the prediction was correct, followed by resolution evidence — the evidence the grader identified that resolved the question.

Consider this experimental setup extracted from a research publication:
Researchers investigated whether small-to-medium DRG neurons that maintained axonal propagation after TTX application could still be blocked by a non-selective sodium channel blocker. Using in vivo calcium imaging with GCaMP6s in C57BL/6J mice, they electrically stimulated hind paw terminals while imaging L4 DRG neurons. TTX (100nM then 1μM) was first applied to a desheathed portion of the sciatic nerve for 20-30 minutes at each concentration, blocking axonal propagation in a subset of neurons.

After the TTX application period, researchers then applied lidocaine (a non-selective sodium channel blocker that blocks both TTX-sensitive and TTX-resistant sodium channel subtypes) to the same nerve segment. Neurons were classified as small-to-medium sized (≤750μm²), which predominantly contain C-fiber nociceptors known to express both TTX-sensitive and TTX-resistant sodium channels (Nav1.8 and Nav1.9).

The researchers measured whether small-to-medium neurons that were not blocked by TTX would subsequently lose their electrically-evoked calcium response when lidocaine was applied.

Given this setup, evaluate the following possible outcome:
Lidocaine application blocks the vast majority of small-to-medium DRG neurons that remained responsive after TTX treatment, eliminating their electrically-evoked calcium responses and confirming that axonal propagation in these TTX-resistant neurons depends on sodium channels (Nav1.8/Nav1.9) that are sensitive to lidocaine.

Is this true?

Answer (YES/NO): YES